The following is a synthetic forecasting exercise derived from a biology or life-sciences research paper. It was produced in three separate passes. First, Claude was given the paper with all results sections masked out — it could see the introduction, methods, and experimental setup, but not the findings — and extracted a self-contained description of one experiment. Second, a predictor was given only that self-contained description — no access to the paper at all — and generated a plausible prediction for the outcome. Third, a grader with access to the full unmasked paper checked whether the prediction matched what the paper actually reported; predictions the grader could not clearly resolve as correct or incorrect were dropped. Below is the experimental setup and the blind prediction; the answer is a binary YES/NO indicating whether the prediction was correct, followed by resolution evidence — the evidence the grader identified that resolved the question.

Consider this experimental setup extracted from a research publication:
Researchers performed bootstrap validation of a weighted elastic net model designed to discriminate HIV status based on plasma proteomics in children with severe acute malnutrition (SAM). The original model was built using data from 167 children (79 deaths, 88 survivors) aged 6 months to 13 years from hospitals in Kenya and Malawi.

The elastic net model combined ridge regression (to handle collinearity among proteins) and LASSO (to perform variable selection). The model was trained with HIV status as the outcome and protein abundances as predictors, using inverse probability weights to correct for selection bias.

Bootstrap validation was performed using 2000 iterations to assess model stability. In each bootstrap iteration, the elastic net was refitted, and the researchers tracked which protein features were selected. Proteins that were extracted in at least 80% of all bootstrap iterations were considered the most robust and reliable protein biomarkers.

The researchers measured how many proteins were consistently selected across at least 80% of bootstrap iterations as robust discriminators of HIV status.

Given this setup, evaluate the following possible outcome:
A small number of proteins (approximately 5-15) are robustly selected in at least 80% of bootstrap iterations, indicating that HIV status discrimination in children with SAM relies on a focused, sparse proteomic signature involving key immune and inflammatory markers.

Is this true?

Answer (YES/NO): NO